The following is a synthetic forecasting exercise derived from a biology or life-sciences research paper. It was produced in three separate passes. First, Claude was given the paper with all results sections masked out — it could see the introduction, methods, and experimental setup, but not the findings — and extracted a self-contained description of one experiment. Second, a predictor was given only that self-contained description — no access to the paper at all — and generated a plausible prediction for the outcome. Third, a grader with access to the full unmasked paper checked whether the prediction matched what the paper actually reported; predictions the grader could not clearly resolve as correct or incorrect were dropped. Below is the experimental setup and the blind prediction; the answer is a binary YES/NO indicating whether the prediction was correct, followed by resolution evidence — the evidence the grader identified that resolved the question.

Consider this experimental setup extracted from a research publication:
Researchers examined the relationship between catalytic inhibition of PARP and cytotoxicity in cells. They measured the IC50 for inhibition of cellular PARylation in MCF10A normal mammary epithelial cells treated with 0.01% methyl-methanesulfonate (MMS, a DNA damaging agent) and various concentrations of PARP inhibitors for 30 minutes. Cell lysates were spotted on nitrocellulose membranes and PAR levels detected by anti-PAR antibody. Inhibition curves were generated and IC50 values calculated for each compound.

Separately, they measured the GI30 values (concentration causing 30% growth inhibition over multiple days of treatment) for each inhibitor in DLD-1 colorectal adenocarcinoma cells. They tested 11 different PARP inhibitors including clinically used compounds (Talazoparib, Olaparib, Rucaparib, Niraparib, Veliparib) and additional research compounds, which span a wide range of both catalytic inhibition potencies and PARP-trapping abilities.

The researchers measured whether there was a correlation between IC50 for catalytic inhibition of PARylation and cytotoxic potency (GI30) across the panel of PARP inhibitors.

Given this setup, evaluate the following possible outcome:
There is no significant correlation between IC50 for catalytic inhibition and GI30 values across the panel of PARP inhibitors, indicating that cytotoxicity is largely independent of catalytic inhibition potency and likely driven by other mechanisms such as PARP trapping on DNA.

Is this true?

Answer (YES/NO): NO